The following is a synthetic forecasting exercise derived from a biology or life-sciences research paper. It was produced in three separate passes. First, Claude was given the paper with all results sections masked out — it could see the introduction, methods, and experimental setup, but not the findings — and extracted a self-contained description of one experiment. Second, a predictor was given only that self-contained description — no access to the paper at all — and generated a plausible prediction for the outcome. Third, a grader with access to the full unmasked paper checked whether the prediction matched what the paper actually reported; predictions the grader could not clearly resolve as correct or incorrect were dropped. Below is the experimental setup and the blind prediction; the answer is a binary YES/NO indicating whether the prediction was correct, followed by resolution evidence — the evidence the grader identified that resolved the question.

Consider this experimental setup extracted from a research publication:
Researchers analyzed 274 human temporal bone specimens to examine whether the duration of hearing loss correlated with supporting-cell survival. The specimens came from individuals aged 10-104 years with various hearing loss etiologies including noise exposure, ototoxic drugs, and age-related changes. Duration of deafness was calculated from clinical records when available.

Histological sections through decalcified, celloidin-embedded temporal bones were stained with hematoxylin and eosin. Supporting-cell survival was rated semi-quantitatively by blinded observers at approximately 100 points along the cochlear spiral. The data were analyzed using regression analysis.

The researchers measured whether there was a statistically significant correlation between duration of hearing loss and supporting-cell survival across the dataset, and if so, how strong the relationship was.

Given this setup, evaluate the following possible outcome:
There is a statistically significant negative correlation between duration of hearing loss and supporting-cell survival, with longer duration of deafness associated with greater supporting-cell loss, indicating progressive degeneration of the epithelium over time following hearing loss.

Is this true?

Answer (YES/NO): YES